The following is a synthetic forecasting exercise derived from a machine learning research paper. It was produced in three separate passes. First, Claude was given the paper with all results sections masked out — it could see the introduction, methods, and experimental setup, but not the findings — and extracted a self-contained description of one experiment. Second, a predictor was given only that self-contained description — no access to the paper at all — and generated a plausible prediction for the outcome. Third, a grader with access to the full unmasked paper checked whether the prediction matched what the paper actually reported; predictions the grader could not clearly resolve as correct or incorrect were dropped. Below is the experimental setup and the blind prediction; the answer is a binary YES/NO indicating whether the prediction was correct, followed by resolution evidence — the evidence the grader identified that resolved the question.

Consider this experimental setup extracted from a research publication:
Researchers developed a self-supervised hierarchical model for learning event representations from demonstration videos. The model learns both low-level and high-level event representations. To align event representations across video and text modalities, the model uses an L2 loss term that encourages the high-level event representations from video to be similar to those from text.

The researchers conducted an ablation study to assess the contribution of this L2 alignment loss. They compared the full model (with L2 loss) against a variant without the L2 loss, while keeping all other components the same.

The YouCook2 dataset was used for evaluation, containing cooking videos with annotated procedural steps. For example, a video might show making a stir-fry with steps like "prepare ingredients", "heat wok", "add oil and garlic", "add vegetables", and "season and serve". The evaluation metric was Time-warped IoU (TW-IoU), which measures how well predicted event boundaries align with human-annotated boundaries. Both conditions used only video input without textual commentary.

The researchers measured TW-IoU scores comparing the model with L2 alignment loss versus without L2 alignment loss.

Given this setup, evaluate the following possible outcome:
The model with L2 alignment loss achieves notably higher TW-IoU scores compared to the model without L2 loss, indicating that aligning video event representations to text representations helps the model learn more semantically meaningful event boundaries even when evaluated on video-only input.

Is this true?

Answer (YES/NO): NO